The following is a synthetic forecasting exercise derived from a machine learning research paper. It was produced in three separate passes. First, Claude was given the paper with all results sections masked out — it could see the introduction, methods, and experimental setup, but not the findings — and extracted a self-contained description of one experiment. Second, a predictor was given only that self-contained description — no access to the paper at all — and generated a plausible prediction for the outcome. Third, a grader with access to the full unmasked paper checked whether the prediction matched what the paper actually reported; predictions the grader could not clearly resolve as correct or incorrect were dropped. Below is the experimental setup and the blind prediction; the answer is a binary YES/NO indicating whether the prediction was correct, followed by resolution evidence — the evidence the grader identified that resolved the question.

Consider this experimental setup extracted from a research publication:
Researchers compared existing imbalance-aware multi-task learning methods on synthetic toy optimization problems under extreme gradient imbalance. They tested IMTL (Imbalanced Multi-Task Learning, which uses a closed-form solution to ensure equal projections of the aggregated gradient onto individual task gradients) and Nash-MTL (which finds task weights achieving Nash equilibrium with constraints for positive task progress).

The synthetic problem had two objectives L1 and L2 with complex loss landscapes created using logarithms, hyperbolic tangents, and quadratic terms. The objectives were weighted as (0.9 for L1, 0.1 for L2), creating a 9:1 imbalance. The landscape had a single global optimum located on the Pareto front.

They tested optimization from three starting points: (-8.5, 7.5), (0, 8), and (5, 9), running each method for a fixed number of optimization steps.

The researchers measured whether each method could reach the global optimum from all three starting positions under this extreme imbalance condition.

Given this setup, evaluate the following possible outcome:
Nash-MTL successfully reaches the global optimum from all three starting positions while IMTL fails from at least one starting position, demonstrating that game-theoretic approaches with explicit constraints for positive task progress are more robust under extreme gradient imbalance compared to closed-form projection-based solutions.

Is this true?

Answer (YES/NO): NO